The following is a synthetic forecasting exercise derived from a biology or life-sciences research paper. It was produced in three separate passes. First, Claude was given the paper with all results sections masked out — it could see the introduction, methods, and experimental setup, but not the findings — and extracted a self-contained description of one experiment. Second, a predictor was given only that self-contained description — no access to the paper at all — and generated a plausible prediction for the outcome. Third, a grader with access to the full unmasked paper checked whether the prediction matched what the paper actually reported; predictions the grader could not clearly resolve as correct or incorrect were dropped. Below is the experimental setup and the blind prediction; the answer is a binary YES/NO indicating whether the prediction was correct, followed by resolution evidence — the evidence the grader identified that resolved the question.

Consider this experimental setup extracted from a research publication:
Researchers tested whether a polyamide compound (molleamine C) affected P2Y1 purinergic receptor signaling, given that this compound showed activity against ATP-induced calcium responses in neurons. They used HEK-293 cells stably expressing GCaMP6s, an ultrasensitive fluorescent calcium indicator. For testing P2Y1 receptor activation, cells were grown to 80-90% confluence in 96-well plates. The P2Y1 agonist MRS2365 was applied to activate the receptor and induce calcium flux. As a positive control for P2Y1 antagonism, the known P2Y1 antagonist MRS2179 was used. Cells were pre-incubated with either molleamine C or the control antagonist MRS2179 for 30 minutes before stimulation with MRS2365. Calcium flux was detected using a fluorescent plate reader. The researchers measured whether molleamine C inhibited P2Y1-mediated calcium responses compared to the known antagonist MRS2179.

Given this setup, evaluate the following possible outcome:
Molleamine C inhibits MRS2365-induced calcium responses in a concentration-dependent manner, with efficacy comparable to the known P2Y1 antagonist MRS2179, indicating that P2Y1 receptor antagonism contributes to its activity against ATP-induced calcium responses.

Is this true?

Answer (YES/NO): NO